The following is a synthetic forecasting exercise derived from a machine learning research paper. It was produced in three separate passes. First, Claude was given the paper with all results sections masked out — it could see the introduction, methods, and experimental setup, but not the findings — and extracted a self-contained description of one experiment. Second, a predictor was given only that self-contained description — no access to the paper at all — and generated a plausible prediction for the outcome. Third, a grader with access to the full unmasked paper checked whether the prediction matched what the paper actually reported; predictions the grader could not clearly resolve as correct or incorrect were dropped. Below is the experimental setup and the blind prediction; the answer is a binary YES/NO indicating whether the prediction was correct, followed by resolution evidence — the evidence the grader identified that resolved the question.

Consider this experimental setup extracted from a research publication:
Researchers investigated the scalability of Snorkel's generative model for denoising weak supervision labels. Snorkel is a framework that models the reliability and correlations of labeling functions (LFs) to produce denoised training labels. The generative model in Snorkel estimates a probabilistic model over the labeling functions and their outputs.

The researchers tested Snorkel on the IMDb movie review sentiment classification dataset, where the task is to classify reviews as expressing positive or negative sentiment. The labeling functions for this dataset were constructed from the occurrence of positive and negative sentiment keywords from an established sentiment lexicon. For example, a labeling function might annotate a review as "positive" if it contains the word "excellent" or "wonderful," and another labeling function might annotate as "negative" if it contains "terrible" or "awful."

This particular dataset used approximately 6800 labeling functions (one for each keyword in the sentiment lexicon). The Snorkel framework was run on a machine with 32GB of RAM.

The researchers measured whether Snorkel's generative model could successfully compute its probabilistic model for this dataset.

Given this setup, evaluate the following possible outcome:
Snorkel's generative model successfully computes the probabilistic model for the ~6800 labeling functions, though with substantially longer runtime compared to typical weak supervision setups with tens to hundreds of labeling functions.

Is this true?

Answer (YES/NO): NO